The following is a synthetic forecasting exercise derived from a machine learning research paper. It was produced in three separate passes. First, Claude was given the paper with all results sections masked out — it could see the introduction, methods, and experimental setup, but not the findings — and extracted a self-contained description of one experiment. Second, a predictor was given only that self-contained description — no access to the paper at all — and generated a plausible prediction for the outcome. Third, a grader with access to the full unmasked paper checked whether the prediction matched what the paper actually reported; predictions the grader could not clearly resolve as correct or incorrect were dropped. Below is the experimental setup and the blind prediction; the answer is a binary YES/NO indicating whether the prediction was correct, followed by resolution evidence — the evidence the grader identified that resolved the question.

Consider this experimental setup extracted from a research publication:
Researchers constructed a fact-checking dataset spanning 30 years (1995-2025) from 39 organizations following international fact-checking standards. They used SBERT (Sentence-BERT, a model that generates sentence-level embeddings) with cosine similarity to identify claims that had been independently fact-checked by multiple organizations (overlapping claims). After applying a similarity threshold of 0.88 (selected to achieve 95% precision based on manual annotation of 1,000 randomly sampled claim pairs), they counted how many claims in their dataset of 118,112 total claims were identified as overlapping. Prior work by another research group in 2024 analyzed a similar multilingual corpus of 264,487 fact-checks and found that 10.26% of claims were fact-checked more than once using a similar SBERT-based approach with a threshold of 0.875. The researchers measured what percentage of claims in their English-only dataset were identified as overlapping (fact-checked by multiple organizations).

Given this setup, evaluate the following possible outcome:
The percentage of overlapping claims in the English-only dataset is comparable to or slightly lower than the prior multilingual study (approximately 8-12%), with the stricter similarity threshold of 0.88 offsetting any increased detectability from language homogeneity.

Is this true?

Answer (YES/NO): NO